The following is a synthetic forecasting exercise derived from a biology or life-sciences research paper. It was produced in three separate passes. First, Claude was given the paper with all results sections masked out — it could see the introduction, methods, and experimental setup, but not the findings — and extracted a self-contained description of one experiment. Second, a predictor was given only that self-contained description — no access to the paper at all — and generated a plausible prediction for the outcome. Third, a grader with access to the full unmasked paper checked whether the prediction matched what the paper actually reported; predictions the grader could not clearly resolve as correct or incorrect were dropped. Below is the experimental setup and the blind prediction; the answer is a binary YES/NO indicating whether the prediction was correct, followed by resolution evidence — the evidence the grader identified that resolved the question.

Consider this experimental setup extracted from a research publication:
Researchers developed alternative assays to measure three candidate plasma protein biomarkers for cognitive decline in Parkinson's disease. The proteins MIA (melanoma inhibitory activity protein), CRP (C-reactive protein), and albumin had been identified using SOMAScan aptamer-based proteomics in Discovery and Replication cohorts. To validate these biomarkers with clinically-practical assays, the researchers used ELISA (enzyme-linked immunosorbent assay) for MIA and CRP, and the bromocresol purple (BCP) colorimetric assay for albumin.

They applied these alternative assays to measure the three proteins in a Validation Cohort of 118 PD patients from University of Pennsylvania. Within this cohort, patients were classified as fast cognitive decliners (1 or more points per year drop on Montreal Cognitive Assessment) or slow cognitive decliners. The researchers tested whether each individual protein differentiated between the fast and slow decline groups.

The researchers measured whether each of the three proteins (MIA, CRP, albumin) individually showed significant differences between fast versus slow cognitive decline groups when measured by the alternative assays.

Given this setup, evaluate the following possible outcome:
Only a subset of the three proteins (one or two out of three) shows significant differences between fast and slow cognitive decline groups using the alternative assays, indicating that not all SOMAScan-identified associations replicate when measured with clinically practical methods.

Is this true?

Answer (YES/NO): YES